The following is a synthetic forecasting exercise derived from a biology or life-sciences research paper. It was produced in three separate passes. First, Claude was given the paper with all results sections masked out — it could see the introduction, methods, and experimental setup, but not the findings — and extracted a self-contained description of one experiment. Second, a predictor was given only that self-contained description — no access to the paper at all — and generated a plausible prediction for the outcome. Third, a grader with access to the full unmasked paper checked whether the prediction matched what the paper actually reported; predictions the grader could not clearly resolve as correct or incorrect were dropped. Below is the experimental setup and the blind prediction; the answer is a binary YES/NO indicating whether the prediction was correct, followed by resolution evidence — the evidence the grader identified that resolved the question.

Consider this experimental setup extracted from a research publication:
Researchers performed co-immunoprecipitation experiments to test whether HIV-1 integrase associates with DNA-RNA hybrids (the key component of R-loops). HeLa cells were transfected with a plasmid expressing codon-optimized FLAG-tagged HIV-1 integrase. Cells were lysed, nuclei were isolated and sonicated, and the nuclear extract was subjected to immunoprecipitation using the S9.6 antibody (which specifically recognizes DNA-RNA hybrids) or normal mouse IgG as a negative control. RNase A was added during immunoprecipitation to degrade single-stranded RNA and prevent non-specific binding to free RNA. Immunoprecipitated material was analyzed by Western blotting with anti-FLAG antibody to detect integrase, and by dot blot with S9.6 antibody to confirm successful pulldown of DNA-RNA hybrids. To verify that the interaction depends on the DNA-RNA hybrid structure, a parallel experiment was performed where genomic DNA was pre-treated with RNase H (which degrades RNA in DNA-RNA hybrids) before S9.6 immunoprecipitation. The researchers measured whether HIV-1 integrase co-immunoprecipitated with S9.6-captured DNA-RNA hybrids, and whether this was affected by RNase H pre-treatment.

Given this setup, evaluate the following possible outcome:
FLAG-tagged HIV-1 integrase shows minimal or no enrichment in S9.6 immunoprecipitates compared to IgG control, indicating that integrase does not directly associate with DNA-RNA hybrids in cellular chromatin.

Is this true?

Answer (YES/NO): NO